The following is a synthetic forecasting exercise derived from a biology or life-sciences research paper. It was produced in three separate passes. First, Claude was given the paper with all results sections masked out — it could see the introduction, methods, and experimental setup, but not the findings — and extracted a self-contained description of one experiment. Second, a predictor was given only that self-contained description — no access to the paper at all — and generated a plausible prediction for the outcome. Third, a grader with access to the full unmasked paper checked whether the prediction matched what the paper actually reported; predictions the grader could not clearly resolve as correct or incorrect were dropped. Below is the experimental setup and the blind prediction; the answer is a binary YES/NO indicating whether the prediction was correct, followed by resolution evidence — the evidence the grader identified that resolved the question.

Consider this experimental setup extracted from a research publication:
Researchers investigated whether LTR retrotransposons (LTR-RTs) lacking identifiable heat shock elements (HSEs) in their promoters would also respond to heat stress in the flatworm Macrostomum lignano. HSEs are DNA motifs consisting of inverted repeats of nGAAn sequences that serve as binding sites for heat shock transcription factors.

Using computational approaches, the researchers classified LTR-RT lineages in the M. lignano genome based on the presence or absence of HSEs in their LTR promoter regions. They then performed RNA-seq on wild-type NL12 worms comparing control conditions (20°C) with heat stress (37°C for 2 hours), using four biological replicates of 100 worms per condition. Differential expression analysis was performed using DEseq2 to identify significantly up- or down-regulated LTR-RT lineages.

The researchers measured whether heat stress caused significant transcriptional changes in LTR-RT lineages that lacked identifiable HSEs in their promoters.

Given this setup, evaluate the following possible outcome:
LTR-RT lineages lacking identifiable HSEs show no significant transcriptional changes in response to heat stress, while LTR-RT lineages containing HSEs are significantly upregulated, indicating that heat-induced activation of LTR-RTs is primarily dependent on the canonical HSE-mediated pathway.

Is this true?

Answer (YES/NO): NO